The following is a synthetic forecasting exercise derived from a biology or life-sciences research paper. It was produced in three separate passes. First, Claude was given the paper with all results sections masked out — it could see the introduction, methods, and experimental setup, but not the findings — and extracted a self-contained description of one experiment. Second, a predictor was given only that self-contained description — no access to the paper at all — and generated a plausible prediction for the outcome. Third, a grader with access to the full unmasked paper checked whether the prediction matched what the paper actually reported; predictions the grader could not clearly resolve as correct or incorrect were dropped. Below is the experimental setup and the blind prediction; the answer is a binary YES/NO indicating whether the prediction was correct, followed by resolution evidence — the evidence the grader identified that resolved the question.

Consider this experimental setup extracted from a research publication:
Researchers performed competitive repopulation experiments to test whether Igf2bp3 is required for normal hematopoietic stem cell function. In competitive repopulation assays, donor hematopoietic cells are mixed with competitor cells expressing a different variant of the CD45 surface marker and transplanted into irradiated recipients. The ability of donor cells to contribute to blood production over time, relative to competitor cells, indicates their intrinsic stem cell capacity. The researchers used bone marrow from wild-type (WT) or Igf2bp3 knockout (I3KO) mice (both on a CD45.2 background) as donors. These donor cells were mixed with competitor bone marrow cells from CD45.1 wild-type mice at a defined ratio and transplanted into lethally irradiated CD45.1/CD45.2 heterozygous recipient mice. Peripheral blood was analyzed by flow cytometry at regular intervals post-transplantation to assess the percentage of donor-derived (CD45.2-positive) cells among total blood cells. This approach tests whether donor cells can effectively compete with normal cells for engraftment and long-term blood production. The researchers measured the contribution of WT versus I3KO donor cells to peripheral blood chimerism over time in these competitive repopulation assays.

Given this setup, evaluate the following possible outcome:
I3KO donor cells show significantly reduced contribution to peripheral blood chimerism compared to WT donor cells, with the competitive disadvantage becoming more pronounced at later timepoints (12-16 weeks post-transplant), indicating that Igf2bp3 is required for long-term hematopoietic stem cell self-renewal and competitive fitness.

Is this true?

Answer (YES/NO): NO